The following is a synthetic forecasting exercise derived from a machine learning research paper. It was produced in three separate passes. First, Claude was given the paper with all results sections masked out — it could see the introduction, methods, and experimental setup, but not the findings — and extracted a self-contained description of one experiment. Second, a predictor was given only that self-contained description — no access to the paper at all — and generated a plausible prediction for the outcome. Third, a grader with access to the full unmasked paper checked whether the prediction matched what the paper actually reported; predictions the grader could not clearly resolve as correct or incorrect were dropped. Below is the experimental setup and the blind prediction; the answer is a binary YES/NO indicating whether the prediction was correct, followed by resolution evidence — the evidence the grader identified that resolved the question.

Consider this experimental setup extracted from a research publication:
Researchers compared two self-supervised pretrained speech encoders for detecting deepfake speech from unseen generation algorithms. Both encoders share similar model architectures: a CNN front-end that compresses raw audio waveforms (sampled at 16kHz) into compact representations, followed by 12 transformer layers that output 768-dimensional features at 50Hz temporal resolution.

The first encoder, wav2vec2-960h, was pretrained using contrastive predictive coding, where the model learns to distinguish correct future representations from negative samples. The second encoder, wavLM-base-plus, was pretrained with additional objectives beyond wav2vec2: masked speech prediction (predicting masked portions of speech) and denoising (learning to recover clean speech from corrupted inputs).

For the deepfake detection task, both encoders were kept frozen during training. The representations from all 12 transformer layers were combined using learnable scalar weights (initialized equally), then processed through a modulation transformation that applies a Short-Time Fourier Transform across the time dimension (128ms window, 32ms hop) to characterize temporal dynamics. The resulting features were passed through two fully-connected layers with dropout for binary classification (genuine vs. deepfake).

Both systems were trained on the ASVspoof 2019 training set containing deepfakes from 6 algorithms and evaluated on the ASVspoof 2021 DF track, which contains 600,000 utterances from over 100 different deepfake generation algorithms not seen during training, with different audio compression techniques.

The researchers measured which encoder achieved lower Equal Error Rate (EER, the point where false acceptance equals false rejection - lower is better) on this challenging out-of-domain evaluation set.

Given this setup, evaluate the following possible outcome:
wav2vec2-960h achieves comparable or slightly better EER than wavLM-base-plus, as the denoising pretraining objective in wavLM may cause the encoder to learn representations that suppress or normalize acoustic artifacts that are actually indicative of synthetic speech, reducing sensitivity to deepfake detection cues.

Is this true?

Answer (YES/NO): NO